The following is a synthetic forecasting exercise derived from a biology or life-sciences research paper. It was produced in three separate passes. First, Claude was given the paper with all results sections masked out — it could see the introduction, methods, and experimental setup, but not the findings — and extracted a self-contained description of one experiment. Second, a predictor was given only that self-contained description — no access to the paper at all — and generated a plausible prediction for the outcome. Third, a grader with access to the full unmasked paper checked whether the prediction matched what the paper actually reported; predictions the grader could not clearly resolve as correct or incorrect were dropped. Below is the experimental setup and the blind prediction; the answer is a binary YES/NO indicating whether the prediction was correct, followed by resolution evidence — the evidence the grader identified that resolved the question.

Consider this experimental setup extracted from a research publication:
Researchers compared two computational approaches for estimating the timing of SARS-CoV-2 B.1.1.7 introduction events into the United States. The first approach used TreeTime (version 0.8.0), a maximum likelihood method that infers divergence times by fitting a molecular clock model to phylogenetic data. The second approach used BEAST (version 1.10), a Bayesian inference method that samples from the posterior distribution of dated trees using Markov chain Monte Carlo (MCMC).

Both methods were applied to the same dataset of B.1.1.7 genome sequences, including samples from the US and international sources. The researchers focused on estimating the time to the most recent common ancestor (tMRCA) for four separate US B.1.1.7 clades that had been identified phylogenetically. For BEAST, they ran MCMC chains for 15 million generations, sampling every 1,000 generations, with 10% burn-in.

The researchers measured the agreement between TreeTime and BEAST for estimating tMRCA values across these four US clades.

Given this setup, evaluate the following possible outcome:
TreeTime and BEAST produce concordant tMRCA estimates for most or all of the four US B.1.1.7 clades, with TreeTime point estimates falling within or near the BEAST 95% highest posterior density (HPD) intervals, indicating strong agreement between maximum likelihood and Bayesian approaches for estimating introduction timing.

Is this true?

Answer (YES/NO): YES